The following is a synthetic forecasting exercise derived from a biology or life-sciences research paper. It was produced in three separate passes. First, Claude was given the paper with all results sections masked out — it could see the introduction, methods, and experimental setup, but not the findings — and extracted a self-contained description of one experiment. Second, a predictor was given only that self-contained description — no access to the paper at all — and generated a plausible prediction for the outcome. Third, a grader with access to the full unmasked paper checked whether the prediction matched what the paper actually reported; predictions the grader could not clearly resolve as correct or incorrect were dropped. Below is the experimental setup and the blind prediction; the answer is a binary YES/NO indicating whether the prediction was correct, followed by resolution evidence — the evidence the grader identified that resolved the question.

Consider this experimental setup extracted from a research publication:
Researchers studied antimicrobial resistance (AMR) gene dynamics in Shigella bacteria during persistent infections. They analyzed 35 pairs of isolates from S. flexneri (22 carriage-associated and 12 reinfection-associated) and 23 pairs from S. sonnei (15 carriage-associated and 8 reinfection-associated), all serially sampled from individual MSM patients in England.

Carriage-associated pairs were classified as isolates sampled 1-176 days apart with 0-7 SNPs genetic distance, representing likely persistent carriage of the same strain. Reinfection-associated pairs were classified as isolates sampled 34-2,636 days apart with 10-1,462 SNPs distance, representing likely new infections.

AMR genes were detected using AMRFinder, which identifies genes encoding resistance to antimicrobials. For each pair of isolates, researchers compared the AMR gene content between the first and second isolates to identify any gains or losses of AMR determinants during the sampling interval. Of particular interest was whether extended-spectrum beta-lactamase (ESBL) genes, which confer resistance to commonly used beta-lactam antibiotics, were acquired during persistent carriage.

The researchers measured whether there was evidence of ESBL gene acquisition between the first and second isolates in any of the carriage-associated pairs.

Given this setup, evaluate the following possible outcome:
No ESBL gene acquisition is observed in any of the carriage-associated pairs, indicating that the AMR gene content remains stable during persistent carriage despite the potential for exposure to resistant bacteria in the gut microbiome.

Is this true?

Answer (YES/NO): NO